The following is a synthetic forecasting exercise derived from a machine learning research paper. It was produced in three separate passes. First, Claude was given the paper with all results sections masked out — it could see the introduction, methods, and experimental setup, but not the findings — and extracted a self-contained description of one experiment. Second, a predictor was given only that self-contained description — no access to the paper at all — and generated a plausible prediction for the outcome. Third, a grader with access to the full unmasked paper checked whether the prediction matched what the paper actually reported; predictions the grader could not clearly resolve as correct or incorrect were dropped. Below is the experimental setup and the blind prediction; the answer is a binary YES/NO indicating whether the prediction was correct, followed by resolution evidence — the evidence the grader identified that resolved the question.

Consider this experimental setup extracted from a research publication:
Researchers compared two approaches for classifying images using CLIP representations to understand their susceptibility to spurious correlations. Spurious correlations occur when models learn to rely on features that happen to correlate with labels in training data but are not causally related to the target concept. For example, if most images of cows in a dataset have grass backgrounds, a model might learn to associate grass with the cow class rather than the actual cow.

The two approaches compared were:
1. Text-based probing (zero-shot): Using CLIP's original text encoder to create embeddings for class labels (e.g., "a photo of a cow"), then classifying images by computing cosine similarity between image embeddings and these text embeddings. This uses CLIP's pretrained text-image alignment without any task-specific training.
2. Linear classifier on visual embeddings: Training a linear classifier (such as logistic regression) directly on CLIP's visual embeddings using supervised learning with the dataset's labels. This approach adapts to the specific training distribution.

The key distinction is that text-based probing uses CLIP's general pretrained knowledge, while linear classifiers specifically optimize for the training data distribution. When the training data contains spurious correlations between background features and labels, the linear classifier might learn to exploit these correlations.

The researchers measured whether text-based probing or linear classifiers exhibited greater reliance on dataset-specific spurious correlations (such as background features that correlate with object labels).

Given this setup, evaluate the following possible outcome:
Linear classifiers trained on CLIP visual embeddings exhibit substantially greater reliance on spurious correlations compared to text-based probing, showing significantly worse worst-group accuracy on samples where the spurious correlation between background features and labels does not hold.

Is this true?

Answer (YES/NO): YES